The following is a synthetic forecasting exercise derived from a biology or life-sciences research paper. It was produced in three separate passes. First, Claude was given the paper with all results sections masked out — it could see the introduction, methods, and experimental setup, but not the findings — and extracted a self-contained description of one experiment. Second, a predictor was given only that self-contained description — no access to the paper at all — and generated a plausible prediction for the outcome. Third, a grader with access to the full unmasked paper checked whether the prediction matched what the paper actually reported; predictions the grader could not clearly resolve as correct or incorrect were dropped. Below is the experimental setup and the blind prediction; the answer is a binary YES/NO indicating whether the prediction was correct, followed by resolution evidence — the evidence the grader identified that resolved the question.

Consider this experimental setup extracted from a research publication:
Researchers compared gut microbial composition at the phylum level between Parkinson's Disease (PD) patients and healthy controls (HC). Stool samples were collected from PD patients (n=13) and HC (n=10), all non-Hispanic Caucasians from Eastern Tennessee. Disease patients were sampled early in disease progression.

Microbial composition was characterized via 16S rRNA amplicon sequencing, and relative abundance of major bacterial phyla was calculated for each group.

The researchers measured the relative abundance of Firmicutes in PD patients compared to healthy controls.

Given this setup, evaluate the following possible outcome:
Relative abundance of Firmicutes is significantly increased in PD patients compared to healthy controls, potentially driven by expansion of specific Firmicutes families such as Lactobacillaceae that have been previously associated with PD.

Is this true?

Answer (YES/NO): NO